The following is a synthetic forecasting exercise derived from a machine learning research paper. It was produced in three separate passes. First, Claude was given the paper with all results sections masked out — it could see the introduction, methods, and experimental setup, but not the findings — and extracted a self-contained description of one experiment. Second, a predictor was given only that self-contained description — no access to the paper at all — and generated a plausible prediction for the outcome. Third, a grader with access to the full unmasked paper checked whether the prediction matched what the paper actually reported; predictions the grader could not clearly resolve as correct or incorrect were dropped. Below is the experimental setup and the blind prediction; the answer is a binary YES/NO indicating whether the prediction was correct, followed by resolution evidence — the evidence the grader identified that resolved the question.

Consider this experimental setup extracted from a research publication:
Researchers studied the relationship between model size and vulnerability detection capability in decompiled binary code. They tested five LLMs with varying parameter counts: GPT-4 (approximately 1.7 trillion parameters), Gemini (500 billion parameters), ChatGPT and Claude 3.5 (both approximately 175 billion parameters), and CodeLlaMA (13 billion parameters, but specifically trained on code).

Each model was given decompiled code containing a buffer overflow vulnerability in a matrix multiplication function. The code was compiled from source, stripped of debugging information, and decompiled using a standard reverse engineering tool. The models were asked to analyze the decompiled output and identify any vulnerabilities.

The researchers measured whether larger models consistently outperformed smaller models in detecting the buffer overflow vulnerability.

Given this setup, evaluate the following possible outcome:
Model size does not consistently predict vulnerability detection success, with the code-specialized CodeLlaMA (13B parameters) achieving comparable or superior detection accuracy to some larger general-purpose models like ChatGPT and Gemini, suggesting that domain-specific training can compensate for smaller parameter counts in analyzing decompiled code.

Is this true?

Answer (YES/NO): YES